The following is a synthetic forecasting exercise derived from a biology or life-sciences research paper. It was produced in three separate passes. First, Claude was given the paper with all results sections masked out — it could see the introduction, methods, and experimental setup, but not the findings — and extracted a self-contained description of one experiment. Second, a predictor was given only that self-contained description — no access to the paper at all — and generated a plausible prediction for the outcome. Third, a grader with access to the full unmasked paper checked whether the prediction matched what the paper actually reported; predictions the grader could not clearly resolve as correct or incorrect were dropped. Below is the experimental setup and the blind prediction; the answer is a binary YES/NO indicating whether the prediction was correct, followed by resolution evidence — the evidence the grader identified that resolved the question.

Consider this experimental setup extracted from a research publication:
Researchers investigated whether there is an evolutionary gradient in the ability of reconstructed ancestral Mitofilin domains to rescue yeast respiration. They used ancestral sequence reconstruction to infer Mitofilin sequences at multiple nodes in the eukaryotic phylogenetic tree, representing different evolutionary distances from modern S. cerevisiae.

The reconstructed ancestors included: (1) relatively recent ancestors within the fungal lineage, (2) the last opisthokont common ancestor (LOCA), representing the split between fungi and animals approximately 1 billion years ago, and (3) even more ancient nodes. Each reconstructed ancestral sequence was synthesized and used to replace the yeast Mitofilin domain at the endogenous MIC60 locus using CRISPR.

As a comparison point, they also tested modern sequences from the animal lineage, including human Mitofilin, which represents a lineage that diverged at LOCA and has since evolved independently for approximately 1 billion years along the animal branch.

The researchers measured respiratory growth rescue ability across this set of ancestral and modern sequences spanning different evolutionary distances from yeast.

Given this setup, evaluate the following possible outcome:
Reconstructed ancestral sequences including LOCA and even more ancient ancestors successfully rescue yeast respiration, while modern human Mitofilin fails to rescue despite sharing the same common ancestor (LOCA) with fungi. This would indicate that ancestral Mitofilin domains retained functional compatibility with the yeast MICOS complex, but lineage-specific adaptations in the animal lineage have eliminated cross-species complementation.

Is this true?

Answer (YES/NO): NO